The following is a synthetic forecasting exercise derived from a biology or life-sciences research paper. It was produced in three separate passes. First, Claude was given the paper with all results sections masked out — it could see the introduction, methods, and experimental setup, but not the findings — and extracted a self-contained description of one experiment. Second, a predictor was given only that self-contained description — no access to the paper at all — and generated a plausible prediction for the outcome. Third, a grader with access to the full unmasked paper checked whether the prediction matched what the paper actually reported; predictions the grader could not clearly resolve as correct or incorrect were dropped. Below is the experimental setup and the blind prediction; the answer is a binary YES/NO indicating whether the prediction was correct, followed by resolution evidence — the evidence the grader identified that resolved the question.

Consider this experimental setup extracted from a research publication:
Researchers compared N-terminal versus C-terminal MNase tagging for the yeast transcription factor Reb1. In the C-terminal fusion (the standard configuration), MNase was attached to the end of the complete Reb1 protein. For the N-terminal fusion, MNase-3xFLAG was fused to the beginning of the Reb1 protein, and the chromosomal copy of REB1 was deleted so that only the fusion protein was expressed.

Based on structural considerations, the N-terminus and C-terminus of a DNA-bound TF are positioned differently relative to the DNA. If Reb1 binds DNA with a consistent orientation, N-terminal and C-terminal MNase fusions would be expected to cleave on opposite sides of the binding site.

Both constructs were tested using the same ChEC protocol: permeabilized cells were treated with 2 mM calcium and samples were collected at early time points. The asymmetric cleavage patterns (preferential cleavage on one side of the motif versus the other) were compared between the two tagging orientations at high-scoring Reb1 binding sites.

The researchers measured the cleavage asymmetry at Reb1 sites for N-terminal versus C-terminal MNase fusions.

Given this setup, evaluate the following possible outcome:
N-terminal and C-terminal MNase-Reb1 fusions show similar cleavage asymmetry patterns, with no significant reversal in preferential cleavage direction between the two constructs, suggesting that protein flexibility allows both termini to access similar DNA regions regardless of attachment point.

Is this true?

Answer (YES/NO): NO